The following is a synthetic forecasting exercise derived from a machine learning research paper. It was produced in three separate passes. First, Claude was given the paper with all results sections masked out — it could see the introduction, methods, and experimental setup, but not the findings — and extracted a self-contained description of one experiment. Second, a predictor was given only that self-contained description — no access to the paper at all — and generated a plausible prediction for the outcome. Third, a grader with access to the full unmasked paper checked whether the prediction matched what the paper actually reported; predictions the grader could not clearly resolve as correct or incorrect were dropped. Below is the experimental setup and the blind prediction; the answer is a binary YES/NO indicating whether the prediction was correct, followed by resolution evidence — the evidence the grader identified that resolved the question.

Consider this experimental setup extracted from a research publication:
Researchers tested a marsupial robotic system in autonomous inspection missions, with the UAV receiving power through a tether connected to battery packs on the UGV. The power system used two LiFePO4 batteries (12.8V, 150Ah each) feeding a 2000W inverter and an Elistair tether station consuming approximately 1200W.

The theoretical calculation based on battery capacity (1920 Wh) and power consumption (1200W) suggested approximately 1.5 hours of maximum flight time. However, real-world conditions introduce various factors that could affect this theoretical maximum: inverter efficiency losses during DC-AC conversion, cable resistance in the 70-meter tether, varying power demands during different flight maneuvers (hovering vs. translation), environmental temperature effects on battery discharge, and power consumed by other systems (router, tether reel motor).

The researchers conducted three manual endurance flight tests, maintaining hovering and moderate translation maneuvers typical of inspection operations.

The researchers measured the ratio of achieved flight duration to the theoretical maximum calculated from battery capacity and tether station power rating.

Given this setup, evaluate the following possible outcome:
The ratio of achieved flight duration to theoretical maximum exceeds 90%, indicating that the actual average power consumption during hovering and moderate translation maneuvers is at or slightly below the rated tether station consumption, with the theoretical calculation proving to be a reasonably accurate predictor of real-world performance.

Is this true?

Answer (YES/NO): NO